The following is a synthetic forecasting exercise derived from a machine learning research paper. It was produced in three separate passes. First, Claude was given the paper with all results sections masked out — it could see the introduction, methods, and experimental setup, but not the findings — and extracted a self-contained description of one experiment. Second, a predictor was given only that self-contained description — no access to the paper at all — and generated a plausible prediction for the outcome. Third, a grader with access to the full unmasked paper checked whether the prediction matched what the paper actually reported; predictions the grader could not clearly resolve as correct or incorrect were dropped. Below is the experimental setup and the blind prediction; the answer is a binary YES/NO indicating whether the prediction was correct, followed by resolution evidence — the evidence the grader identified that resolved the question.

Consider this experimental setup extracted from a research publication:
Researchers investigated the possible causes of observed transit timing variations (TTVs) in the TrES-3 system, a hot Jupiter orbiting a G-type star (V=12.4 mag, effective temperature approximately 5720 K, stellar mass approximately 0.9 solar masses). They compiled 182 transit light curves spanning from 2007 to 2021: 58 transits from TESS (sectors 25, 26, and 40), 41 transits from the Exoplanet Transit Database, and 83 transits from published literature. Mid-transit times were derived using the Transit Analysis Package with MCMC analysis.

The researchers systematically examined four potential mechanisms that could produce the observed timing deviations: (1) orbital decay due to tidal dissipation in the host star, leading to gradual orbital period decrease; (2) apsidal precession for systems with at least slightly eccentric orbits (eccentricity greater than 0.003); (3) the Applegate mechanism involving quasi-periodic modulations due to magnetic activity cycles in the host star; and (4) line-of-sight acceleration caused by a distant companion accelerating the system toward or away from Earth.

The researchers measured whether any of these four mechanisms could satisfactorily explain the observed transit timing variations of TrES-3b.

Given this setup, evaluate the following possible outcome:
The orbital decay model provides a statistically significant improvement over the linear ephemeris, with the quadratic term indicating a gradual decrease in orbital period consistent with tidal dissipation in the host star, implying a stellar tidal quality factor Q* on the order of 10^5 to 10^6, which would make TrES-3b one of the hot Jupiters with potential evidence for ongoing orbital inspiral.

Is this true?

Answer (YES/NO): NO